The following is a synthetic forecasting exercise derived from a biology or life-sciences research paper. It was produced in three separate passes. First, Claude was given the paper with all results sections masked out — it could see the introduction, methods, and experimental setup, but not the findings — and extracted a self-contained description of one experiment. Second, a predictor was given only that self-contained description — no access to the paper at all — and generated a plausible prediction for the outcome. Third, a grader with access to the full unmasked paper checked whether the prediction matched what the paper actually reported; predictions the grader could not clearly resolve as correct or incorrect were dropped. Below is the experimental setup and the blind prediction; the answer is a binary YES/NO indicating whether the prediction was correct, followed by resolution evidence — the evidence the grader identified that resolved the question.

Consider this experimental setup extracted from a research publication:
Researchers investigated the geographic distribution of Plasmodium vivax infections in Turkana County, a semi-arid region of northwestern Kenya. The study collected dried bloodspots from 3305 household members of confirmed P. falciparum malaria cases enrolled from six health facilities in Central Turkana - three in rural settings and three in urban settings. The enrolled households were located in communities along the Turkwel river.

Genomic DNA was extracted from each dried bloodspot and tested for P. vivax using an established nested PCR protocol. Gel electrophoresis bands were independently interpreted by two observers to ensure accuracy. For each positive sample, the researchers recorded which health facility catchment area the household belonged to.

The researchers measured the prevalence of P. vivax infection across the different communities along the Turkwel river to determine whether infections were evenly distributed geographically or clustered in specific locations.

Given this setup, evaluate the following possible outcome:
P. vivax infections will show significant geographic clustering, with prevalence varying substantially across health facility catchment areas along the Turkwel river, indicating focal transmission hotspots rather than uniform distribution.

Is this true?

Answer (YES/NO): YES